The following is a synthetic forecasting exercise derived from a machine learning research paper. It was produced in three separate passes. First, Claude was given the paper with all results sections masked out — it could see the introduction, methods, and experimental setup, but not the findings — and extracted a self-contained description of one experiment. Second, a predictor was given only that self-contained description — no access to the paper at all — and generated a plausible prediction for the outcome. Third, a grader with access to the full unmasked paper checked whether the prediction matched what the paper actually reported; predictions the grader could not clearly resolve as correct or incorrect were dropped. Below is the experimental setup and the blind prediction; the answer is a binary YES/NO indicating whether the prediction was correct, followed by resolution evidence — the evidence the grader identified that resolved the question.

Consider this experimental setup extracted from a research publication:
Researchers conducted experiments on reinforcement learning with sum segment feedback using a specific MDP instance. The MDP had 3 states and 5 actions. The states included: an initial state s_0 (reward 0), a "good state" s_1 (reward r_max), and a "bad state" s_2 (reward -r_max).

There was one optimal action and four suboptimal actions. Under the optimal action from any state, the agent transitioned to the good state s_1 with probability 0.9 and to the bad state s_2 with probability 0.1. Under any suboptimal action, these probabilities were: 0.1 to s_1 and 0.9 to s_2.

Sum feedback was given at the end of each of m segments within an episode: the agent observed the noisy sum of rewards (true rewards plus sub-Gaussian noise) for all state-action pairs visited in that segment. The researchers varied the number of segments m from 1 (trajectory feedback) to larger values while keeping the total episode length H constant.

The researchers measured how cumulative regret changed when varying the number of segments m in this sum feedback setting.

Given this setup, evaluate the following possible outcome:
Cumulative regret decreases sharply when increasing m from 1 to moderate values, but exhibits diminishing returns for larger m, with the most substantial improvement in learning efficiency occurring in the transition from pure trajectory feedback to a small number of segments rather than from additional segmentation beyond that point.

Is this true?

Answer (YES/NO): NO